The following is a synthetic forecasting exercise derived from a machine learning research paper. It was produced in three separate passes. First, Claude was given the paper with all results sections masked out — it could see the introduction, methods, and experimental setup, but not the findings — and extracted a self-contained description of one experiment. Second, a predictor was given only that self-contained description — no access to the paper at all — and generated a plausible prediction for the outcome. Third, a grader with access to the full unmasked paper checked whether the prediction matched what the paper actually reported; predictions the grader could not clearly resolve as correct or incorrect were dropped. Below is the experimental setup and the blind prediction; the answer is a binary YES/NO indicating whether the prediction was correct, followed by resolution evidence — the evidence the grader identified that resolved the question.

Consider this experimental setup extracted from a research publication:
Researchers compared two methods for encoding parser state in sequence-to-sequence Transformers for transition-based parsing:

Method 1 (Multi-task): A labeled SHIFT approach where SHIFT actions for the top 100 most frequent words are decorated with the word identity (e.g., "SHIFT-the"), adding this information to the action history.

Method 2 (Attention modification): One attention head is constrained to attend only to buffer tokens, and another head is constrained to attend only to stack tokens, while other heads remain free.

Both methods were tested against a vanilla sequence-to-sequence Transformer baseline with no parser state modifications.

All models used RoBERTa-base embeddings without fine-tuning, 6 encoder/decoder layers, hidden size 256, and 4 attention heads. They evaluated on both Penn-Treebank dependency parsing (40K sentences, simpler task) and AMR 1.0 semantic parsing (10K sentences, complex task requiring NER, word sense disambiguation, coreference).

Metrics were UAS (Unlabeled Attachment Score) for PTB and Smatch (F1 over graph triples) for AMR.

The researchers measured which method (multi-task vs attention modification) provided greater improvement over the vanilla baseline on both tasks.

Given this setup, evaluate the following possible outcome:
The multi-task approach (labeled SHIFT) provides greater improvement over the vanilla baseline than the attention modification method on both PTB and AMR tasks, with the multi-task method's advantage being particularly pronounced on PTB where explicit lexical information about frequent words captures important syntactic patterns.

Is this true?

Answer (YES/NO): NO